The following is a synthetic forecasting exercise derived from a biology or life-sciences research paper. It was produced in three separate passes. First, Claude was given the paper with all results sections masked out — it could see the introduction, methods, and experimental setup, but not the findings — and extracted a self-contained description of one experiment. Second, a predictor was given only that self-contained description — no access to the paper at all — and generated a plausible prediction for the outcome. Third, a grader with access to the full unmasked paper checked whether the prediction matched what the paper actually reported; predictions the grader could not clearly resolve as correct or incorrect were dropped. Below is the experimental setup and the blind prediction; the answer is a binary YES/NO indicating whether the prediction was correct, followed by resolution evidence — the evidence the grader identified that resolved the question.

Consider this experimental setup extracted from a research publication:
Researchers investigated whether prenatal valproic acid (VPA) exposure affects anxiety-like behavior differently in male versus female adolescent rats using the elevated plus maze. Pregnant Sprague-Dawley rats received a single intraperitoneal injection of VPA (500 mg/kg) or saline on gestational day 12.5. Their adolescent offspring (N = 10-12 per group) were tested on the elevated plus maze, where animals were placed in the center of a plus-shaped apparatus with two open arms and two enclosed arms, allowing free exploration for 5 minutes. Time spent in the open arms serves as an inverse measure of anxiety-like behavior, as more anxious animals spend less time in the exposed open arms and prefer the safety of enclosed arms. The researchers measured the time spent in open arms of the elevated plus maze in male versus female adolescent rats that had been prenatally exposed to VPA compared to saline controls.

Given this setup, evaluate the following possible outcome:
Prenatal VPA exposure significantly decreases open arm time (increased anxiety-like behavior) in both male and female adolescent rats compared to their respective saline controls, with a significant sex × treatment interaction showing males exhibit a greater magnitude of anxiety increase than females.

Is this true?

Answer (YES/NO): NO